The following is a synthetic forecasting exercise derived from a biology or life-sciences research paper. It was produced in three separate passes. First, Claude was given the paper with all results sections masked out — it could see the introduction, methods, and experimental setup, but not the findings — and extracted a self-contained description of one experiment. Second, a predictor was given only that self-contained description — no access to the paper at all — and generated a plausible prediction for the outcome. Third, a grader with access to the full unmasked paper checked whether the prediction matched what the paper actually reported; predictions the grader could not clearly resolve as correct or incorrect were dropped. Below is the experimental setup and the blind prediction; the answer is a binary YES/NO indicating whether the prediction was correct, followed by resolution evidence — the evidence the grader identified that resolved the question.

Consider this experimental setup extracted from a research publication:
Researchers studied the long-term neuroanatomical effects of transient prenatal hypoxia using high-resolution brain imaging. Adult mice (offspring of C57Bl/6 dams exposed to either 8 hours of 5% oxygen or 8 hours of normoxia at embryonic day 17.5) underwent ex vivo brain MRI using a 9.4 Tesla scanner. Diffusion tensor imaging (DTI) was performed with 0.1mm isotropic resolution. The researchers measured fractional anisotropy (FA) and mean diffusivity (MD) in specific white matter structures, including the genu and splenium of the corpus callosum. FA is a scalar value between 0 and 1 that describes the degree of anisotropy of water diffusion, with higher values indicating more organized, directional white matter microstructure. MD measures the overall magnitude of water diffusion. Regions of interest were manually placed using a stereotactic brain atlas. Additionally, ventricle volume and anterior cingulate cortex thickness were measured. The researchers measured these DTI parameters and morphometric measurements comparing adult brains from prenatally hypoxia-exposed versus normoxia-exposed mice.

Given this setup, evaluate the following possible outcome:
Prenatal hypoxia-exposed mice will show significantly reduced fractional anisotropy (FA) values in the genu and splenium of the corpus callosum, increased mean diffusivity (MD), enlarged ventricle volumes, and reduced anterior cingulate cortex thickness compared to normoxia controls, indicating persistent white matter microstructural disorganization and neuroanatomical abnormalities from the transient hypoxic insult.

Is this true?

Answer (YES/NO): NO